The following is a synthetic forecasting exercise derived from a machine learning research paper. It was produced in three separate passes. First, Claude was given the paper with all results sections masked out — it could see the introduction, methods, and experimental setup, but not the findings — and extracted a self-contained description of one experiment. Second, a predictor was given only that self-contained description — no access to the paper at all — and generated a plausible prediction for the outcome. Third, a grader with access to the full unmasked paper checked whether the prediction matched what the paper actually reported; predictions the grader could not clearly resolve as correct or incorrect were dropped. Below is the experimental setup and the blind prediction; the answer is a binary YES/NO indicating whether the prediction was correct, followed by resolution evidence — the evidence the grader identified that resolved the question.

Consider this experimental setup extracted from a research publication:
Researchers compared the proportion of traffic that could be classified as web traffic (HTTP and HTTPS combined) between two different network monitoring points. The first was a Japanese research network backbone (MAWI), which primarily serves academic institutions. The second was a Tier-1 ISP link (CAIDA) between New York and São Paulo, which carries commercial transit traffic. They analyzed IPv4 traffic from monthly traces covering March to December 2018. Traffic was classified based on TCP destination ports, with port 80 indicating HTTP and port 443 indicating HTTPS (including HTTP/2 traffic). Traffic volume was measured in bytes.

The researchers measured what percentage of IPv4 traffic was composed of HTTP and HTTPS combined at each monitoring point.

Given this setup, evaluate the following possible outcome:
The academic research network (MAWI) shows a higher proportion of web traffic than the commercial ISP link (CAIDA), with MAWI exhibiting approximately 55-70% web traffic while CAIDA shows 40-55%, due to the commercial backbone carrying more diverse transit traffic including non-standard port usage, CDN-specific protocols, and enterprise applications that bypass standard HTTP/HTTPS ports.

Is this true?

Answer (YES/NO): NO